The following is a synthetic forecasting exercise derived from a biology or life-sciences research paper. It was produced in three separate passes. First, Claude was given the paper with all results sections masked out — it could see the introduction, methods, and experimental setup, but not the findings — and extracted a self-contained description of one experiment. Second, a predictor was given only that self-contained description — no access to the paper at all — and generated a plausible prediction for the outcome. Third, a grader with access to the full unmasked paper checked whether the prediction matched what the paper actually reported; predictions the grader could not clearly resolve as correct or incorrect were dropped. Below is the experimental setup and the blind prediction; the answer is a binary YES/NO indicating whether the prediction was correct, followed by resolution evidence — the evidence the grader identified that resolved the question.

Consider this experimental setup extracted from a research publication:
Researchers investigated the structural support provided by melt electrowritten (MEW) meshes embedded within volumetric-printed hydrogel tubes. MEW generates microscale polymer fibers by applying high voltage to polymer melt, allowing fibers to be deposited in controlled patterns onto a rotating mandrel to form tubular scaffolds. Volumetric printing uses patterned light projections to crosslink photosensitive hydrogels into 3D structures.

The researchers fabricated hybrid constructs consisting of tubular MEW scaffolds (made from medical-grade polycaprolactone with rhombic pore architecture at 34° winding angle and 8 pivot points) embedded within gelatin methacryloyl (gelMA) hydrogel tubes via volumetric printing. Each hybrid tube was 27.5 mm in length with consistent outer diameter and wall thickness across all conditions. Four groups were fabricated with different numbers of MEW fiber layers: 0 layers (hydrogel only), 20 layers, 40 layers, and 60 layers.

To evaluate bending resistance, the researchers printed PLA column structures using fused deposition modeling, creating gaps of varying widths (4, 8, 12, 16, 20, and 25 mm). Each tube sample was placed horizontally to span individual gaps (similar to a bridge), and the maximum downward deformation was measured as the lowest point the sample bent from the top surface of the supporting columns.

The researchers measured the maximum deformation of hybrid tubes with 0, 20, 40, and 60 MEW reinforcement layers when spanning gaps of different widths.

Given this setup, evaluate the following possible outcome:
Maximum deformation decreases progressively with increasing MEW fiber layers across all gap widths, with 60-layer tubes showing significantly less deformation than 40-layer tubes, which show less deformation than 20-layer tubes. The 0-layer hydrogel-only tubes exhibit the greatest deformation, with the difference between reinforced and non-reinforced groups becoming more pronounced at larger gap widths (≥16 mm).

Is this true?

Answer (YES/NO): NO